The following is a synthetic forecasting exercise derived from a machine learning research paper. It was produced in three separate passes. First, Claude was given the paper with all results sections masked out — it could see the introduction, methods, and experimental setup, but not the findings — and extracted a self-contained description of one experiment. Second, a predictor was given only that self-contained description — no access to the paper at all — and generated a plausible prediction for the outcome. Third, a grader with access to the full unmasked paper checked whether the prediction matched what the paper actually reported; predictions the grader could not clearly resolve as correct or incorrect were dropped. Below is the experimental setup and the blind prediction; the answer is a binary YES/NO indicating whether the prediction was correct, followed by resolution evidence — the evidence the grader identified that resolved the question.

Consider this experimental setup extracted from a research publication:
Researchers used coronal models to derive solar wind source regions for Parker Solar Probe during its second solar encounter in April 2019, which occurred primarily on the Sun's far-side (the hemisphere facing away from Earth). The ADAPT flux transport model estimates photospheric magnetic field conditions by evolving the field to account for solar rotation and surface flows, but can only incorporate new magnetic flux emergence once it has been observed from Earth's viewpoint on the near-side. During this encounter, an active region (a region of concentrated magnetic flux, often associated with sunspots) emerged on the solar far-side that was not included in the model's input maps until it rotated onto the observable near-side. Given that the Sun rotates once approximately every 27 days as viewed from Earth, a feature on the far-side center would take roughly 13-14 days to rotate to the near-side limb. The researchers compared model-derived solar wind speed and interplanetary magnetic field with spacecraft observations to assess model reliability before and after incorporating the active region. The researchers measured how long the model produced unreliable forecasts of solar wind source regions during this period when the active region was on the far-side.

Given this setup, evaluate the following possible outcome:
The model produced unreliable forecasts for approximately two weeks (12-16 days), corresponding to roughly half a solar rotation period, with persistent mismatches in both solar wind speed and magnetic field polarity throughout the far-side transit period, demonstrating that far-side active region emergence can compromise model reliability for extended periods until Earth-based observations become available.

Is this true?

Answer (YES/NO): YES